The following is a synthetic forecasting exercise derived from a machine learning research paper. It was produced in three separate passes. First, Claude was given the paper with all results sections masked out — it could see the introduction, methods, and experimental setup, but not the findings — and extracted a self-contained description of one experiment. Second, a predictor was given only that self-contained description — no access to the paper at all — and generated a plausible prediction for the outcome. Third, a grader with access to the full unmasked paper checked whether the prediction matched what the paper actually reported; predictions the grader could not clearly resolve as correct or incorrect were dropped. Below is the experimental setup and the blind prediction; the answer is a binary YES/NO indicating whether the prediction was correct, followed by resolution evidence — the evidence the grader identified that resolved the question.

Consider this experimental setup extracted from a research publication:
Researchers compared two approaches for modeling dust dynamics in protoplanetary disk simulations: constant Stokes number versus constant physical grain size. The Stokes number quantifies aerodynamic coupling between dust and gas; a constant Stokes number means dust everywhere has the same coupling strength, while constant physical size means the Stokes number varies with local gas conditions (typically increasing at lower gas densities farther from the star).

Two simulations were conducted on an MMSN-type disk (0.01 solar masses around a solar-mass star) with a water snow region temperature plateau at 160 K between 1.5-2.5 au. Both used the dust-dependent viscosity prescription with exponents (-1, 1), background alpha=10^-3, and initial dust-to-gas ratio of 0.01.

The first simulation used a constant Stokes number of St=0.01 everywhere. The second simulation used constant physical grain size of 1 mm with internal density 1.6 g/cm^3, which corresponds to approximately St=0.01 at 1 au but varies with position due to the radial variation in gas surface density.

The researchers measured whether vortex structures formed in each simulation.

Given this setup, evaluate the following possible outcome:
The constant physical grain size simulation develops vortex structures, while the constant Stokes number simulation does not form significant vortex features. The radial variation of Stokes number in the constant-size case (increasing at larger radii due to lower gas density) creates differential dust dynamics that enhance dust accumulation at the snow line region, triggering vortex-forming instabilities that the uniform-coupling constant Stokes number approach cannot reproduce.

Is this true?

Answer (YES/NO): NO